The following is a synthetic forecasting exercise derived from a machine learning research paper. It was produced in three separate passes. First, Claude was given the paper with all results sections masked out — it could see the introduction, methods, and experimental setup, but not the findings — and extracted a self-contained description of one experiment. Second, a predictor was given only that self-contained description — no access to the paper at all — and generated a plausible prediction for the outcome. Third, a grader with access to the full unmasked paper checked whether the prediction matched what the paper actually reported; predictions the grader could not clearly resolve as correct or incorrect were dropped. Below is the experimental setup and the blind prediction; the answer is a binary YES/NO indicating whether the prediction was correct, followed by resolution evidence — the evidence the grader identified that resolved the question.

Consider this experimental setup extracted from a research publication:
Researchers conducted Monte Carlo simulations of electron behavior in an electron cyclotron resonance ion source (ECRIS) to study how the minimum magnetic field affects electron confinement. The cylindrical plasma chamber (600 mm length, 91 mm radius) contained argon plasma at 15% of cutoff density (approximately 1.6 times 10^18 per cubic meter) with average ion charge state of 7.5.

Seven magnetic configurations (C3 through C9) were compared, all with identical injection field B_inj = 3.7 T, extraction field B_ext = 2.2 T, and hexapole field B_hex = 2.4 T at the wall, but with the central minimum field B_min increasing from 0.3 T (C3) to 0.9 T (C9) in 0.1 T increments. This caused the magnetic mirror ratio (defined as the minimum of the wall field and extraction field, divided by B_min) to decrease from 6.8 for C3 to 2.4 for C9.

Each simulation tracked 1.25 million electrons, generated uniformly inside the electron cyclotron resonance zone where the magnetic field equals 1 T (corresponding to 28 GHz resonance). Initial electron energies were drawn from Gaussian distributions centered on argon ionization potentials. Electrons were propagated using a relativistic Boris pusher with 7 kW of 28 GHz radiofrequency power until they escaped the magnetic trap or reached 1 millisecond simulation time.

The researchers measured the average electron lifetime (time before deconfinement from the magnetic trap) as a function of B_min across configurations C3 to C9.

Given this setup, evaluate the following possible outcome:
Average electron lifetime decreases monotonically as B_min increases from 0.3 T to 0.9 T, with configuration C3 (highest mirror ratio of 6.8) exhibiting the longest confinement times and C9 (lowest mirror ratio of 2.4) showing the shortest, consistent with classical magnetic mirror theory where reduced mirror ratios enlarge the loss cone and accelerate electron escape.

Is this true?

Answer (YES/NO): YES